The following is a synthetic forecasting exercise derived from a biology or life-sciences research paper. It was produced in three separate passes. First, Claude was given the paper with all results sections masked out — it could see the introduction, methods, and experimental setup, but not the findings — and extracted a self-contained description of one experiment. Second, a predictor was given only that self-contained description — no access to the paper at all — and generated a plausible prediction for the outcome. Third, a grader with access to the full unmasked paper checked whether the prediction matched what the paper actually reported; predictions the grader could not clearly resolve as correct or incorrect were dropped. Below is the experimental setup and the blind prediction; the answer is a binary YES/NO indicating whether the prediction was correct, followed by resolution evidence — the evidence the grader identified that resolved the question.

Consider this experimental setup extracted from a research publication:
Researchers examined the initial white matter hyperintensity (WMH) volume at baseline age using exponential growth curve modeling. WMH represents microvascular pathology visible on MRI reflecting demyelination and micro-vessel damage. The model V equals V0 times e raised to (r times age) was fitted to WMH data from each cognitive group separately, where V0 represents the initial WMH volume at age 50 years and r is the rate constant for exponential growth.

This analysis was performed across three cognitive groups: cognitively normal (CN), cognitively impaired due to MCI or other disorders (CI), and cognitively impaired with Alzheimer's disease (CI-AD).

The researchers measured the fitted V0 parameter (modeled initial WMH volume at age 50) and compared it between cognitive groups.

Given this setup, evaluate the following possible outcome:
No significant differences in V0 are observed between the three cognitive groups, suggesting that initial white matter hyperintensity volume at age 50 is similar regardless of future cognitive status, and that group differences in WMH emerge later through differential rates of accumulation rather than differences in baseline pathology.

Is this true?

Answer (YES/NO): NO